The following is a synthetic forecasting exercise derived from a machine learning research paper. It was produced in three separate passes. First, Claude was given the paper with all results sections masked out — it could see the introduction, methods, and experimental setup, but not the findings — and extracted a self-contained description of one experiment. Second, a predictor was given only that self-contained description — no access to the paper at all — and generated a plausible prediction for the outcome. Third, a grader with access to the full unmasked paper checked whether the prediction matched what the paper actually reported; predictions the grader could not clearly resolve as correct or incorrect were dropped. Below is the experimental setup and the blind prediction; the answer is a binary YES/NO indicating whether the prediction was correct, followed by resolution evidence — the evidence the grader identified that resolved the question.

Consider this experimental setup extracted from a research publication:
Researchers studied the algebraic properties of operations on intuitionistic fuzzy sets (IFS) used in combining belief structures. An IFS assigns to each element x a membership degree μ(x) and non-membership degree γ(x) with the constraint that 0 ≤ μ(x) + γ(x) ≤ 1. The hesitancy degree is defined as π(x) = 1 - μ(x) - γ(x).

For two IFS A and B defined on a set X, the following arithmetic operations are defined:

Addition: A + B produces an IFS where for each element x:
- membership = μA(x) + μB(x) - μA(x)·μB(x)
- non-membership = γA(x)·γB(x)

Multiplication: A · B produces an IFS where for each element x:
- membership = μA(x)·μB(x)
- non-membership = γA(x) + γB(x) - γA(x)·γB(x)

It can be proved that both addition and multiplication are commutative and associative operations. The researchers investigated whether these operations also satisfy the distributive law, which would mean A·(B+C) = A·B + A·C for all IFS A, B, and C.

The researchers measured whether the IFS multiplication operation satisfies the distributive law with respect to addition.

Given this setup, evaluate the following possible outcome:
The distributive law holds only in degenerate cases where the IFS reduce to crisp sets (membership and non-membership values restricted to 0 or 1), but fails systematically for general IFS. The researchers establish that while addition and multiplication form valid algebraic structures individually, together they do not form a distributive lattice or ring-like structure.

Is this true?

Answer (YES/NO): NO